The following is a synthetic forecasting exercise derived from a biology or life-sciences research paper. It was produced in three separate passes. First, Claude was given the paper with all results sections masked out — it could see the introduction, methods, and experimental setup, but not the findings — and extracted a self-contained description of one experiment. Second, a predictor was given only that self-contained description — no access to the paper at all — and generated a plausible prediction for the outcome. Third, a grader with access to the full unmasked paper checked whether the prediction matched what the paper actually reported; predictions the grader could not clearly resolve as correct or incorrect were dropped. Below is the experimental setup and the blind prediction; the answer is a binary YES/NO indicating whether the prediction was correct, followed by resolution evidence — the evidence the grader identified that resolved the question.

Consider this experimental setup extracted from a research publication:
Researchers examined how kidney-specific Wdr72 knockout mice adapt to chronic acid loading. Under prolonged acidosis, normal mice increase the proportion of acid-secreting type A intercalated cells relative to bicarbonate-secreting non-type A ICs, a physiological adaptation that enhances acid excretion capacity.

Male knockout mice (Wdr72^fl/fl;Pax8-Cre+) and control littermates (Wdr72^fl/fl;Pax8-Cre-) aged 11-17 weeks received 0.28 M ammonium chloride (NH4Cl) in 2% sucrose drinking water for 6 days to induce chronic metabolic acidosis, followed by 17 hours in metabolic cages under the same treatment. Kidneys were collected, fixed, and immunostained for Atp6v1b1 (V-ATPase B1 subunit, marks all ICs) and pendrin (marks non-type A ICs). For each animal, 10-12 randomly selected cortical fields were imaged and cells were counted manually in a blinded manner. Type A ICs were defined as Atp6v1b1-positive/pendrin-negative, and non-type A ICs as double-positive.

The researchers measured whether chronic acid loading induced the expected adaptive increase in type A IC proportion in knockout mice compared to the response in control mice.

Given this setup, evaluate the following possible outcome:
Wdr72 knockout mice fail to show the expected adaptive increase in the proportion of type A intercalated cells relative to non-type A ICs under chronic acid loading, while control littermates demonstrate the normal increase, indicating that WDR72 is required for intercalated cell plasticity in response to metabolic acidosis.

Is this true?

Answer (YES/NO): YES